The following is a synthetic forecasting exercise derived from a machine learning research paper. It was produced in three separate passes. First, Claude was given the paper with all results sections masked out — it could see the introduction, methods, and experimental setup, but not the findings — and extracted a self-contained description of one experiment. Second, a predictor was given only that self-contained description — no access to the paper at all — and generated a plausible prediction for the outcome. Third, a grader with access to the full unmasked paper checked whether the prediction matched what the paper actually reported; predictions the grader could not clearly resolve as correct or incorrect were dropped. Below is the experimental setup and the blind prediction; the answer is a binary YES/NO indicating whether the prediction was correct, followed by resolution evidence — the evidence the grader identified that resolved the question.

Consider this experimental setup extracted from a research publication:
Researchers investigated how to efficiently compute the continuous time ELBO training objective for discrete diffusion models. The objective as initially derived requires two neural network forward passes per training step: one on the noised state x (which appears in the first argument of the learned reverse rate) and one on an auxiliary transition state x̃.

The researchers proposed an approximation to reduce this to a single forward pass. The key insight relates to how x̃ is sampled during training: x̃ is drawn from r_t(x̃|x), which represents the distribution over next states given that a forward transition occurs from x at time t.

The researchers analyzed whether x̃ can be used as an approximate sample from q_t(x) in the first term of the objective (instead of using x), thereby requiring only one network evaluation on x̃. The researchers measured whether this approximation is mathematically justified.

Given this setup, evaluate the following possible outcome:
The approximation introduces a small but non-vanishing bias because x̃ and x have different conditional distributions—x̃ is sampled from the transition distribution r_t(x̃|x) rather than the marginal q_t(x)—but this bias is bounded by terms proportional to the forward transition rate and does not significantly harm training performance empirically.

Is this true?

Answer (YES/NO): NO